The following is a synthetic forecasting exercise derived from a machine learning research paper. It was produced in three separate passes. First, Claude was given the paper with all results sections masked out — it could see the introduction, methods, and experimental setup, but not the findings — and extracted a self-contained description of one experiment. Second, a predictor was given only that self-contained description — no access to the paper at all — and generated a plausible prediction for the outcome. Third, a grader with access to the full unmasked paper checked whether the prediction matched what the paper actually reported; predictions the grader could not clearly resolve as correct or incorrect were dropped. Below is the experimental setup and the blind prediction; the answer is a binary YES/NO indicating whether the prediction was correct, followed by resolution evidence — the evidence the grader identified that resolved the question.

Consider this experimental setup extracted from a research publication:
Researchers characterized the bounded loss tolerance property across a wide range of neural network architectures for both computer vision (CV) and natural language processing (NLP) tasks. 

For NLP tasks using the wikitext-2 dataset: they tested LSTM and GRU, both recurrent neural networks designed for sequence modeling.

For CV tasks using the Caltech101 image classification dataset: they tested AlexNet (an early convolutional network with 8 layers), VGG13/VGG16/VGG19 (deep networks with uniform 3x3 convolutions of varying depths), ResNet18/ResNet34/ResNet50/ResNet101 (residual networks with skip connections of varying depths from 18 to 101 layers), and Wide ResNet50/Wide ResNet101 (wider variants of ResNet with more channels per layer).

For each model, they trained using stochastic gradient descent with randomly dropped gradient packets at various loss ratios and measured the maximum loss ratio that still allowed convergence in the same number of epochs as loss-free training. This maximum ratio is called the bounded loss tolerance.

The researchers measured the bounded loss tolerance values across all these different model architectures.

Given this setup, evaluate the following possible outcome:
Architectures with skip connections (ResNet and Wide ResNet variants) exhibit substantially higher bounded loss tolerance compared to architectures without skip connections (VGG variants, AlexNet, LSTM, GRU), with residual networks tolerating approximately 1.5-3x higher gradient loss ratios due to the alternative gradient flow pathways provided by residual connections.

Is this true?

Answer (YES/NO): NO